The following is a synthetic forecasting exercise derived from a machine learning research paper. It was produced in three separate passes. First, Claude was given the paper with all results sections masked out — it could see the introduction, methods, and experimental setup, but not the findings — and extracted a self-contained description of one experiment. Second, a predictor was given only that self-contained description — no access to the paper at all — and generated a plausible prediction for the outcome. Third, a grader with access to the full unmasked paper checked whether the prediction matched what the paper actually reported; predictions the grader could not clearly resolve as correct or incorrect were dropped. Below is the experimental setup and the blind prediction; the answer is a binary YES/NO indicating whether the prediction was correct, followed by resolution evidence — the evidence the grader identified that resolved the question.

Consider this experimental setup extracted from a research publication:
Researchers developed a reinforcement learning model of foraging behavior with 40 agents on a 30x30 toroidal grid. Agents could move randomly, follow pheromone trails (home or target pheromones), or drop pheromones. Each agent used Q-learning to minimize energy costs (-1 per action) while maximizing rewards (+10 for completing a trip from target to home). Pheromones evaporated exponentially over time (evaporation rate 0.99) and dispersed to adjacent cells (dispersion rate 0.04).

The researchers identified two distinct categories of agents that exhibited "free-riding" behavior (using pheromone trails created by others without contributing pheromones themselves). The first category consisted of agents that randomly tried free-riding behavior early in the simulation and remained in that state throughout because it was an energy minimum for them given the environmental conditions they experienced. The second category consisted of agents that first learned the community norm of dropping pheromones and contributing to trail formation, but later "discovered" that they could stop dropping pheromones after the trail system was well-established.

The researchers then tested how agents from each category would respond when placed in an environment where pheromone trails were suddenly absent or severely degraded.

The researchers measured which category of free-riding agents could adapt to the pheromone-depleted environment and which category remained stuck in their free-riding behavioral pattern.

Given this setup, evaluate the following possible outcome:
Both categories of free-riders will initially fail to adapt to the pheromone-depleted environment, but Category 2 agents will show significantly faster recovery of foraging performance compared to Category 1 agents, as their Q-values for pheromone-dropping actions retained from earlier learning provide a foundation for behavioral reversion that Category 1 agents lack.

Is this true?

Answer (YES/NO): NO